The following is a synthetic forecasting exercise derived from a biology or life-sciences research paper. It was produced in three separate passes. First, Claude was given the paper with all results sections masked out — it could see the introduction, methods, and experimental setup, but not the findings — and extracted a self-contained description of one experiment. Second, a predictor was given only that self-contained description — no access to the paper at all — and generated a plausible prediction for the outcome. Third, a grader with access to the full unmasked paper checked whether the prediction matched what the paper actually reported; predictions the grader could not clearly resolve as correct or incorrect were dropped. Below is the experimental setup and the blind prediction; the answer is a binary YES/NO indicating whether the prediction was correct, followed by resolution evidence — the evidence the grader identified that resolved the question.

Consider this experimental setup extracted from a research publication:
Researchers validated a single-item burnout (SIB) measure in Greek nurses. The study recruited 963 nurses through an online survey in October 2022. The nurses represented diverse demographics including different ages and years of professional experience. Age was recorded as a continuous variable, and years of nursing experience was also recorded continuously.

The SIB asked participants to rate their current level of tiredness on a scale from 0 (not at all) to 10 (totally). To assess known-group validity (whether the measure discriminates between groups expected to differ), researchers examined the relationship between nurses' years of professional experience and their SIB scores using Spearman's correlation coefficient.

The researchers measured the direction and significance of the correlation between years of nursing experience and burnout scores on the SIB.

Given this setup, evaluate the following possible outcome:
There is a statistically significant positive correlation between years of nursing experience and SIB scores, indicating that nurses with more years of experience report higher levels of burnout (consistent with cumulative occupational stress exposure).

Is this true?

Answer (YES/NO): YES